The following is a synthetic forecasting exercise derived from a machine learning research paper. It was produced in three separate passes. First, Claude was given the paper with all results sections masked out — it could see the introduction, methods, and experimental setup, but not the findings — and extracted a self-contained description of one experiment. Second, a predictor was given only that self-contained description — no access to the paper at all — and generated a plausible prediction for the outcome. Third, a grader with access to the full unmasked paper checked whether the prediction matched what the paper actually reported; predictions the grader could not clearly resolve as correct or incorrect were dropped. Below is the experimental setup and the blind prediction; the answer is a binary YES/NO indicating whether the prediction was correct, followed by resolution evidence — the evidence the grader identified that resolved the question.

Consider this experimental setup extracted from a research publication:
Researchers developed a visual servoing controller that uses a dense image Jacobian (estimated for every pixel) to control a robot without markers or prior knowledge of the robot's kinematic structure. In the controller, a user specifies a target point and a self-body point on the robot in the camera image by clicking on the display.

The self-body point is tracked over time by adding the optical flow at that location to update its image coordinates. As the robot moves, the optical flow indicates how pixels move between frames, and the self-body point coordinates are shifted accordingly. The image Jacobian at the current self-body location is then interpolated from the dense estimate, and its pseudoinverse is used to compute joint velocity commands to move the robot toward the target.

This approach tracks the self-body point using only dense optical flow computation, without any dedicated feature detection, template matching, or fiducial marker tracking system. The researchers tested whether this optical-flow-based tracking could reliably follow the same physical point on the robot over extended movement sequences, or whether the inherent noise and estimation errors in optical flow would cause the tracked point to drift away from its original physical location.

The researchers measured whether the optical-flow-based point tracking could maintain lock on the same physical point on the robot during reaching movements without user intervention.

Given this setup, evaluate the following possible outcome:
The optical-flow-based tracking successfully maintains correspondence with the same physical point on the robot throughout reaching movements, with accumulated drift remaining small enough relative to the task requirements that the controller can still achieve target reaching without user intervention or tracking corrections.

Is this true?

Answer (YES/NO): YES